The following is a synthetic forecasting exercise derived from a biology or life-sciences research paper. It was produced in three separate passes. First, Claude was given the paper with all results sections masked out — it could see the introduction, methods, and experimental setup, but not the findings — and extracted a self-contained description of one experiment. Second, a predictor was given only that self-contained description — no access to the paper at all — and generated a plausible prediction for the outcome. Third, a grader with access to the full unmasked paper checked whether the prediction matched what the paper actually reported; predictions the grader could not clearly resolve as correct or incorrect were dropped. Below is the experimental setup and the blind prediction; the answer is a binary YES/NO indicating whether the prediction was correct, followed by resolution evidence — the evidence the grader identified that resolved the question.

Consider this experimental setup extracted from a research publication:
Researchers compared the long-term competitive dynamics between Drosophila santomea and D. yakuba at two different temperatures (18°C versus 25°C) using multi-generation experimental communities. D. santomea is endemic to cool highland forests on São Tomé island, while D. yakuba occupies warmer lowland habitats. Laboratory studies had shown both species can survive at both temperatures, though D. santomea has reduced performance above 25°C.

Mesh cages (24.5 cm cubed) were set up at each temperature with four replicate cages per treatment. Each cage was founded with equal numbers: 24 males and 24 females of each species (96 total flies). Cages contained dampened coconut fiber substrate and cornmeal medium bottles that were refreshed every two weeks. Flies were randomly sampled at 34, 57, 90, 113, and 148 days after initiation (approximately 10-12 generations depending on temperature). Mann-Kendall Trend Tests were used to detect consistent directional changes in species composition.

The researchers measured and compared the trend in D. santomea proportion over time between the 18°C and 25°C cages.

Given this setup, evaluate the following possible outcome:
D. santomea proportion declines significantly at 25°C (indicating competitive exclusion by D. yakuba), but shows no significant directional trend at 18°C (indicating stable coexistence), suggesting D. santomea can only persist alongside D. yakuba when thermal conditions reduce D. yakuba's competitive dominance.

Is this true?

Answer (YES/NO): YES